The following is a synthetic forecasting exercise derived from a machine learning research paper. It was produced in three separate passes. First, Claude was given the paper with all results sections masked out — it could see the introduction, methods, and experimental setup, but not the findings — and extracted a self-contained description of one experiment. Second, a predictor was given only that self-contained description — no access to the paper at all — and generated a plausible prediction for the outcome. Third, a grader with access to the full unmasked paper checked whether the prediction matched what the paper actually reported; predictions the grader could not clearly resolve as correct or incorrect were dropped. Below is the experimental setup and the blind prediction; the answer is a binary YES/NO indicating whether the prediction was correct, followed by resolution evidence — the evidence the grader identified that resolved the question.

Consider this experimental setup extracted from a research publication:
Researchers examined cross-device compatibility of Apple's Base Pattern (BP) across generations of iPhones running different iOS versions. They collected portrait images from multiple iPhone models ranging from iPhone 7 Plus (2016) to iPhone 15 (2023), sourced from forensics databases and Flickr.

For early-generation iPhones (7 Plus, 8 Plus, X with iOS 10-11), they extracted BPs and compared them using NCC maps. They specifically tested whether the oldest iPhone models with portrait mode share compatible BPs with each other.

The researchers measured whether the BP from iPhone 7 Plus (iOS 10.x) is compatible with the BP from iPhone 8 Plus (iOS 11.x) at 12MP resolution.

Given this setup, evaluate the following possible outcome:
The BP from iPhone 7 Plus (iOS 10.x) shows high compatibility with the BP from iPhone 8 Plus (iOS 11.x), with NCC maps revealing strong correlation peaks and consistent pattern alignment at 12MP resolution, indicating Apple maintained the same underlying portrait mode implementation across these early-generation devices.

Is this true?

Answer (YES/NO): NO